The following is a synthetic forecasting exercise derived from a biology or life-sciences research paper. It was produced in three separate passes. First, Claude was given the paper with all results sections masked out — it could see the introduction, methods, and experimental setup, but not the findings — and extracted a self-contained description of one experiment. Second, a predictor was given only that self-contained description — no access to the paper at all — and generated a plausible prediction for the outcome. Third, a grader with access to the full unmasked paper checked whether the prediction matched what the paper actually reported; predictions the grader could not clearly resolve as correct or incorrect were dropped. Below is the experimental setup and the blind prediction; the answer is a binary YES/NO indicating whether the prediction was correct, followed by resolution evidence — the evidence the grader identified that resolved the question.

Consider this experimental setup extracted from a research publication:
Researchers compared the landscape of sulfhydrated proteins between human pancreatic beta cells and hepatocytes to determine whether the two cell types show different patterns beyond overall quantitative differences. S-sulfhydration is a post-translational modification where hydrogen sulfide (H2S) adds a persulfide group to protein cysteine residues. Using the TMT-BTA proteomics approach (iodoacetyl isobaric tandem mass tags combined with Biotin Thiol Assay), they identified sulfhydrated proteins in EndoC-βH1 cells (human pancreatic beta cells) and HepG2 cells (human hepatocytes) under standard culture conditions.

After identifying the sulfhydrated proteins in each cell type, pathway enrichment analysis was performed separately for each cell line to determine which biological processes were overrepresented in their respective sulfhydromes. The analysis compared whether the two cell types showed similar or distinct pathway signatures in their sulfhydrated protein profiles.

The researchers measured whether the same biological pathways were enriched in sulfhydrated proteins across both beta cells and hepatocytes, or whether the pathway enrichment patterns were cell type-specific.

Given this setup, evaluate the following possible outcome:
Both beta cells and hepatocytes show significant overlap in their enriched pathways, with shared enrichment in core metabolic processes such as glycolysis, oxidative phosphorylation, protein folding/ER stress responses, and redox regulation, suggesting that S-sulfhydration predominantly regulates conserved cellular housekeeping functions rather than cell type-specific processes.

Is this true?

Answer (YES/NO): NO